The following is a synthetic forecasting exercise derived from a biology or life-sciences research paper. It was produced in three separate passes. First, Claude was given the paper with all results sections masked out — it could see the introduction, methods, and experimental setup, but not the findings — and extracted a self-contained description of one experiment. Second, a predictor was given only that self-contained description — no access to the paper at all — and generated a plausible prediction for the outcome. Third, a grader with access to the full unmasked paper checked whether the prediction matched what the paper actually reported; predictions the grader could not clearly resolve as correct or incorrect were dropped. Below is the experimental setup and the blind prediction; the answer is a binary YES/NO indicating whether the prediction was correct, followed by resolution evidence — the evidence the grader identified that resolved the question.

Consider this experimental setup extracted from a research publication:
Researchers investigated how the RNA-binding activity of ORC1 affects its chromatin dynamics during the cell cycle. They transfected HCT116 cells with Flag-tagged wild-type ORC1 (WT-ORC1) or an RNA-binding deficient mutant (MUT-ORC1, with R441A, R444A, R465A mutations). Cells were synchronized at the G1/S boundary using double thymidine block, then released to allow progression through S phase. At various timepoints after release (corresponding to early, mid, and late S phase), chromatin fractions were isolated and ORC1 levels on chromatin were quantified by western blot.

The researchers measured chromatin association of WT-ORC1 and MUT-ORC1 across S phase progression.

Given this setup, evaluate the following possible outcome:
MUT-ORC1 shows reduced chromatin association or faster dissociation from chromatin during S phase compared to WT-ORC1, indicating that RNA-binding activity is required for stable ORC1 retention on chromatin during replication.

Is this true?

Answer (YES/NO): NO